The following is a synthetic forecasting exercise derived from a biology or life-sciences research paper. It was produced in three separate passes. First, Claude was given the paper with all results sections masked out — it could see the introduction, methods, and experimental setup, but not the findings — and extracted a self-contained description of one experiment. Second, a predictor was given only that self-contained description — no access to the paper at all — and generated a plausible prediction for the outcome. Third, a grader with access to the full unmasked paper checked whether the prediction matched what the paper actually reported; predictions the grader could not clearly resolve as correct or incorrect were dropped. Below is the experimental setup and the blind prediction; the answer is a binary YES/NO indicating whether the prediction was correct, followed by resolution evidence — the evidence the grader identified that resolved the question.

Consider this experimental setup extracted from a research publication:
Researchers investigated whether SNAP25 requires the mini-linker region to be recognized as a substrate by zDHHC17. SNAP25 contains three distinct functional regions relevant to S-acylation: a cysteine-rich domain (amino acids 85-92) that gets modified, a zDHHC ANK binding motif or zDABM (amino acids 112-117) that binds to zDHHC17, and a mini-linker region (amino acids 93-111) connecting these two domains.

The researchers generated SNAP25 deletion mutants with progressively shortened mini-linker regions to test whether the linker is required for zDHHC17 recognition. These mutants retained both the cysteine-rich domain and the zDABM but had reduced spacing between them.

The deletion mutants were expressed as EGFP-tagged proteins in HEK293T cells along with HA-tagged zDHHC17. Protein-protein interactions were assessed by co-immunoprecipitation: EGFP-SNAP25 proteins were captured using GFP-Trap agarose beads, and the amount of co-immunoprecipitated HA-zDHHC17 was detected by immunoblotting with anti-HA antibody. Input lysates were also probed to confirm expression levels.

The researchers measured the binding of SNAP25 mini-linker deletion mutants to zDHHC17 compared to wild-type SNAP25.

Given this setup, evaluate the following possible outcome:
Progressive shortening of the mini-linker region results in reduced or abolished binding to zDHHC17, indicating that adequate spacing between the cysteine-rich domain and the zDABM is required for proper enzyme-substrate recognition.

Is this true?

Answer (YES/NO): NO